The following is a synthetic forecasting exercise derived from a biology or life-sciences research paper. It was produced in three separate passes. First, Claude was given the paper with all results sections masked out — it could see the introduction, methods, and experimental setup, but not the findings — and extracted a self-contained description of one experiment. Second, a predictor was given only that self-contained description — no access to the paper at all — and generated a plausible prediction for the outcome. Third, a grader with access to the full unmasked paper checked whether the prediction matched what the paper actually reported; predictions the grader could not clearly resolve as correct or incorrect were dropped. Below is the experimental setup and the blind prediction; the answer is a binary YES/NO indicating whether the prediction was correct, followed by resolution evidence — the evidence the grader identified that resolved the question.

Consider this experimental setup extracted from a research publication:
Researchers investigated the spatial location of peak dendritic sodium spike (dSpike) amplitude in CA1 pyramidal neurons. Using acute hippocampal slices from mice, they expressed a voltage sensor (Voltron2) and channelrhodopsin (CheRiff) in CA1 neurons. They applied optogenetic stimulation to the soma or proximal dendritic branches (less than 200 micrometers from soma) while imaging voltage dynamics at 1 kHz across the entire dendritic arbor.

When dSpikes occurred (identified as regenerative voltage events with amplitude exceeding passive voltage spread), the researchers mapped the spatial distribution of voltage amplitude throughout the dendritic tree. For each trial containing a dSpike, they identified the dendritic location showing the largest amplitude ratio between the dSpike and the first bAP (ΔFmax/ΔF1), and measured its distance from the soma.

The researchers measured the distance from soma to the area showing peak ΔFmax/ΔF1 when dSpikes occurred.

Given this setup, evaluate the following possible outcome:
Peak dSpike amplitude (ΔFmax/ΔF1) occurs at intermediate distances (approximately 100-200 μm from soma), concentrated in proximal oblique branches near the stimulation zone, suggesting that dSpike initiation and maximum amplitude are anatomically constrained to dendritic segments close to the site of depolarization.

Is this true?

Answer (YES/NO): NO